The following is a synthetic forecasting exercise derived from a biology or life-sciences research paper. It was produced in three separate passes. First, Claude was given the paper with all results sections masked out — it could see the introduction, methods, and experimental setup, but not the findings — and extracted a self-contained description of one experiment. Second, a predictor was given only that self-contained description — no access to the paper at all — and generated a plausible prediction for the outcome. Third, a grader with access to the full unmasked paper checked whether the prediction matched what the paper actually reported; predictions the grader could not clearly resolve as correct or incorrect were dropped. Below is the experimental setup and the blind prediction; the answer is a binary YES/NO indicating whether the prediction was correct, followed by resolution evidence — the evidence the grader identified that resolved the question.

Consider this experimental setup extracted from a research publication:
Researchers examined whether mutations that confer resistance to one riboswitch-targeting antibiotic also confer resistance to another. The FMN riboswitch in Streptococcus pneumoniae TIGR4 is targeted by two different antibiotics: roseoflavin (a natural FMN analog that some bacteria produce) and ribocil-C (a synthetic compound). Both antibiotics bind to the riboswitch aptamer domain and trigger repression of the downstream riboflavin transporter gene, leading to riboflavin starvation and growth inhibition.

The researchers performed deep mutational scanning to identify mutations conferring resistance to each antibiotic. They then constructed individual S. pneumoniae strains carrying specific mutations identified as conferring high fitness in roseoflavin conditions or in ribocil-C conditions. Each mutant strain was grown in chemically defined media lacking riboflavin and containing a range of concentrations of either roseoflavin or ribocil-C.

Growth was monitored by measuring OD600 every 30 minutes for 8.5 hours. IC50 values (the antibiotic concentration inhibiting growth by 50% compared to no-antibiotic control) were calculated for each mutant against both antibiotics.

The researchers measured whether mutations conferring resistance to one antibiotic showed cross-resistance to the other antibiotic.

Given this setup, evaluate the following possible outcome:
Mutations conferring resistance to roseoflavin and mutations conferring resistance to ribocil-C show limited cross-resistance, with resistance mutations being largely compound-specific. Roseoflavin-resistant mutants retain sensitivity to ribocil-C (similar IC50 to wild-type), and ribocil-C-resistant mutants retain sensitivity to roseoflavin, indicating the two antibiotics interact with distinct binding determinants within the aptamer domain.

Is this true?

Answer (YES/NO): NO